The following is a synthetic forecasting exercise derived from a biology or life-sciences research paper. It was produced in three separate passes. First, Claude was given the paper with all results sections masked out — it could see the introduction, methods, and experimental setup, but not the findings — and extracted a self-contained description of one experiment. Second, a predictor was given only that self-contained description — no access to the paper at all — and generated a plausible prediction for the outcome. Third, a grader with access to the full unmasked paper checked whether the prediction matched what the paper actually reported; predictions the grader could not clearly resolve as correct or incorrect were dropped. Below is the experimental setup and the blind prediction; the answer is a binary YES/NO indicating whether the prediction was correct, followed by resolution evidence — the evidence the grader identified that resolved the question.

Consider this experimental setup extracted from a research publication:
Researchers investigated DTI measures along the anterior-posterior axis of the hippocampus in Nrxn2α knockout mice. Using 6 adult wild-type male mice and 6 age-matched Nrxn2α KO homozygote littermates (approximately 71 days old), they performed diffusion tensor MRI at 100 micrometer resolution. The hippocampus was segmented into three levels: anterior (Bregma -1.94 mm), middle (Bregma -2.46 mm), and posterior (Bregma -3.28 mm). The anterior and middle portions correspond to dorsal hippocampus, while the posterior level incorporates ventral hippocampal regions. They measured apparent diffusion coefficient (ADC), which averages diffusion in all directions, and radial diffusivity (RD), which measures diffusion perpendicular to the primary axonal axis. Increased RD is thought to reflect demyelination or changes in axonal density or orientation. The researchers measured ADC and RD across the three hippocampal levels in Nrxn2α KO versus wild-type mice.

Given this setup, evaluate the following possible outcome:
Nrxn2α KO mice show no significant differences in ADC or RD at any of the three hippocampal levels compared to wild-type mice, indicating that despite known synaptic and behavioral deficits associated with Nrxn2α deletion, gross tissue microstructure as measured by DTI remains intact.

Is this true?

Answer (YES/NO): NO